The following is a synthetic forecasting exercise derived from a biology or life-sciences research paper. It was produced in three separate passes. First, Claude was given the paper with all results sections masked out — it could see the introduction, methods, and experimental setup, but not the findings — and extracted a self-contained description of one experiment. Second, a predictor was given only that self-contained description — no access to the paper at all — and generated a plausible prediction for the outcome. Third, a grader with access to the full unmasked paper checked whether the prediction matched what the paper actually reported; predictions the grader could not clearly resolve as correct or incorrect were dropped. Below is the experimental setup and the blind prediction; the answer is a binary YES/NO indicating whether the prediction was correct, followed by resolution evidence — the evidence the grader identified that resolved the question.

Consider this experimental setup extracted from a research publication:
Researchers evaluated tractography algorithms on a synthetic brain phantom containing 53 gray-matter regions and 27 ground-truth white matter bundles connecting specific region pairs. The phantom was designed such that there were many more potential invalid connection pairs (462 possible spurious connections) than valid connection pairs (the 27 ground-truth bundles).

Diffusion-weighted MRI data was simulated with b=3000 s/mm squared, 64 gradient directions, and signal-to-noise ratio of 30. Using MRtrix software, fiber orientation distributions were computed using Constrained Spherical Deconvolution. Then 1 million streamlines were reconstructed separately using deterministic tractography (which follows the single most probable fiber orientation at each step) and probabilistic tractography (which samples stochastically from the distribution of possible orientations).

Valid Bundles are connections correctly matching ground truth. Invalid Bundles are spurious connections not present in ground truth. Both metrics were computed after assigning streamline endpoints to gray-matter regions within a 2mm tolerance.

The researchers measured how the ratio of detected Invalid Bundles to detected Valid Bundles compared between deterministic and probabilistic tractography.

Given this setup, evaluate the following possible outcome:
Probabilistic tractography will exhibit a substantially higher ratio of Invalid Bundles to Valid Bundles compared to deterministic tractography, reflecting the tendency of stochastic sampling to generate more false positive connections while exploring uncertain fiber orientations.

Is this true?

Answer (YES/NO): YES